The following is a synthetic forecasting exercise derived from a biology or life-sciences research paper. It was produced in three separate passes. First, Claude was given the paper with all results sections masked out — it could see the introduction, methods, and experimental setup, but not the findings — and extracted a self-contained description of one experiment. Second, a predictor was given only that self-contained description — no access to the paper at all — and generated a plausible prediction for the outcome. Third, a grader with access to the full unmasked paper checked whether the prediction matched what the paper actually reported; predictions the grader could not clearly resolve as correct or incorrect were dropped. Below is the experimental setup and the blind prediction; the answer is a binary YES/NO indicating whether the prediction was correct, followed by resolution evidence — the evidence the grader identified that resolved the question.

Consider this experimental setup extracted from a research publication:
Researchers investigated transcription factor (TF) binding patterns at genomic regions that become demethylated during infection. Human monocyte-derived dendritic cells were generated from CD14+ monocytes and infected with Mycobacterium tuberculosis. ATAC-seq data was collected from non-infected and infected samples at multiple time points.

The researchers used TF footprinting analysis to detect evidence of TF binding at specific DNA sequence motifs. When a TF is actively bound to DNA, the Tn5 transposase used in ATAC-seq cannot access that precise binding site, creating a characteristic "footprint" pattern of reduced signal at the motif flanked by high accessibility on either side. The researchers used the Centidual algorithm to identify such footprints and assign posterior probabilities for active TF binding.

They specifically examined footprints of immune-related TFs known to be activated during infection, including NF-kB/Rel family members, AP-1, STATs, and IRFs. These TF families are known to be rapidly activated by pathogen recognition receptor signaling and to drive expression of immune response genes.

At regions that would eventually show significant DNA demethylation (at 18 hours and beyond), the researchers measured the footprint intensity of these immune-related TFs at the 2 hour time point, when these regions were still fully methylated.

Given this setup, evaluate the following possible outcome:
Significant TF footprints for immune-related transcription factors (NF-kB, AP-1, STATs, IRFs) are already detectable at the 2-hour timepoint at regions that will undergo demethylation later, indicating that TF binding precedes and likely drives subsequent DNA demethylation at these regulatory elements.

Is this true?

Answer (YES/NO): YES